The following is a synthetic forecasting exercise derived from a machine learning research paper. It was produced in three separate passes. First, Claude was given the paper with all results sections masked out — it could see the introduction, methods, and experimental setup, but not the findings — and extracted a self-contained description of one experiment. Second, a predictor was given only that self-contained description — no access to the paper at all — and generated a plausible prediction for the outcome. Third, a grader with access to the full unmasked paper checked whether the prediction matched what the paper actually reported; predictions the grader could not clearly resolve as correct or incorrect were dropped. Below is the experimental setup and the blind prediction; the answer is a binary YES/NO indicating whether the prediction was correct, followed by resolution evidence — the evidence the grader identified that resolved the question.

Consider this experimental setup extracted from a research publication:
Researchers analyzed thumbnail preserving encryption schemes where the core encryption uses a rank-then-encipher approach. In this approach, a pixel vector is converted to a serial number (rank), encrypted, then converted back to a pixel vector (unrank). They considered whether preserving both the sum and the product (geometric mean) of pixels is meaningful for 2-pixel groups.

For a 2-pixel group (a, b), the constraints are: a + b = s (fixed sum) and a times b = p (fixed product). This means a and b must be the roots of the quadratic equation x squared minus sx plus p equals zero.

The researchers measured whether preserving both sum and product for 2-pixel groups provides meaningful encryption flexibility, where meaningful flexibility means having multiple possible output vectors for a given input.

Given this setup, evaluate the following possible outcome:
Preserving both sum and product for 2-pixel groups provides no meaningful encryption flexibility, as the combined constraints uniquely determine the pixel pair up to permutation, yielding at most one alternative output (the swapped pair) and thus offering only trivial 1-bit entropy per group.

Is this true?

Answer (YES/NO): YES